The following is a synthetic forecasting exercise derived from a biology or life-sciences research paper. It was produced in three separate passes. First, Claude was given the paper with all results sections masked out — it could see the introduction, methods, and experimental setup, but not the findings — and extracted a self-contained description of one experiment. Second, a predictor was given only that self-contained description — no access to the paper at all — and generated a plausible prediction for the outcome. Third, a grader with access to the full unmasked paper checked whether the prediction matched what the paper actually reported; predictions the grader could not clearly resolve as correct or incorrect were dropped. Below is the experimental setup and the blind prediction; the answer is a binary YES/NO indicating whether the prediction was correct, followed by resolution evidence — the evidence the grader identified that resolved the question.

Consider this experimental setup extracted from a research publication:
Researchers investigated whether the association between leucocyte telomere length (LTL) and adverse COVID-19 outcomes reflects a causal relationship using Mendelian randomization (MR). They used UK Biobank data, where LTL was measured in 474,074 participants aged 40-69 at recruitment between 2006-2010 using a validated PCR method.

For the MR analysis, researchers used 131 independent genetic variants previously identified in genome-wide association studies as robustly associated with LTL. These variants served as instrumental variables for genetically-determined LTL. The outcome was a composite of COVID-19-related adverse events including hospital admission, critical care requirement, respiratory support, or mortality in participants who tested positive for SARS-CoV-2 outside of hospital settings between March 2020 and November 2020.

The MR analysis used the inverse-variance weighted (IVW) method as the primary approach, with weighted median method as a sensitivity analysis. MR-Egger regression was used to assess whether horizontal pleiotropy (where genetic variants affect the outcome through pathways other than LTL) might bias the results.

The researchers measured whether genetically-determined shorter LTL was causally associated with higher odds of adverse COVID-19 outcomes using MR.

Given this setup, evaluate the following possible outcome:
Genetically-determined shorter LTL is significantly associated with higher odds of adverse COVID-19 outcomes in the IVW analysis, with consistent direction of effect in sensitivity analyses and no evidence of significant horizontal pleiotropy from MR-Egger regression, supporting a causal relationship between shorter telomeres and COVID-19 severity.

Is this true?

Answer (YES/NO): NO